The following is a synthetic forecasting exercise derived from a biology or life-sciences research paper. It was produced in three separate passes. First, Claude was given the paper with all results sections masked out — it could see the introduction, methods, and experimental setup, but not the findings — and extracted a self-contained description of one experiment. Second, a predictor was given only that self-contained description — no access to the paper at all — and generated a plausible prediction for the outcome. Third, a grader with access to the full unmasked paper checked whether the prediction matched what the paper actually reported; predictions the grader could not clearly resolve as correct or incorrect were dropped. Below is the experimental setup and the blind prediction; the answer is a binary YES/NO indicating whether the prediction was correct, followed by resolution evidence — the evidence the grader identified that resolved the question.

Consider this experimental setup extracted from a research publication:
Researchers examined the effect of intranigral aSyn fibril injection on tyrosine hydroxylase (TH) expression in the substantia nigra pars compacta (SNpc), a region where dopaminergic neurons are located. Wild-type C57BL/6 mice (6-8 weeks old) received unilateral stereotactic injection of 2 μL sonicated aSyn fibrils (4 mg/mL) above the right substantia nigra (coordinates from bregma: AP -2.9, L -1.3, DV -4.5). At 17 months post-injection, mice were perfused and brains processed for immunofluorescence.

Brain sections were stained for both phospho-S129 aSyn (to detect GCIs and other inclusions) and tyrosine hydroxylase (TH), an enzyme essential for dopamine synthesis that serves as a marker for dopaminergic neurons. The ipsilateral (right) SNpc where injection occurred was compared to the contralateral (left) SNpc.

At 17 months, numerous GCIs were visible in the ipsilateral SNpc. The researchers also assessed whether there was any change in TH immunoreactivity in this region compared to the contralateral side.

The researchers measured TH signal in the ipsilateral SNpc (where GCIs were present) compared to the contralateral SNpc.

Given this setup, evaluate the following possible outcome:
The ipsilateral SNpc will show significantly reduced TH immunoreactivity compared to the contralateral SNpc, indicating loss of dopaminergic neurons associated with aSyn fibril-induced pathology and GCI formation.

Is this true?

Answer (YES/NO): YES